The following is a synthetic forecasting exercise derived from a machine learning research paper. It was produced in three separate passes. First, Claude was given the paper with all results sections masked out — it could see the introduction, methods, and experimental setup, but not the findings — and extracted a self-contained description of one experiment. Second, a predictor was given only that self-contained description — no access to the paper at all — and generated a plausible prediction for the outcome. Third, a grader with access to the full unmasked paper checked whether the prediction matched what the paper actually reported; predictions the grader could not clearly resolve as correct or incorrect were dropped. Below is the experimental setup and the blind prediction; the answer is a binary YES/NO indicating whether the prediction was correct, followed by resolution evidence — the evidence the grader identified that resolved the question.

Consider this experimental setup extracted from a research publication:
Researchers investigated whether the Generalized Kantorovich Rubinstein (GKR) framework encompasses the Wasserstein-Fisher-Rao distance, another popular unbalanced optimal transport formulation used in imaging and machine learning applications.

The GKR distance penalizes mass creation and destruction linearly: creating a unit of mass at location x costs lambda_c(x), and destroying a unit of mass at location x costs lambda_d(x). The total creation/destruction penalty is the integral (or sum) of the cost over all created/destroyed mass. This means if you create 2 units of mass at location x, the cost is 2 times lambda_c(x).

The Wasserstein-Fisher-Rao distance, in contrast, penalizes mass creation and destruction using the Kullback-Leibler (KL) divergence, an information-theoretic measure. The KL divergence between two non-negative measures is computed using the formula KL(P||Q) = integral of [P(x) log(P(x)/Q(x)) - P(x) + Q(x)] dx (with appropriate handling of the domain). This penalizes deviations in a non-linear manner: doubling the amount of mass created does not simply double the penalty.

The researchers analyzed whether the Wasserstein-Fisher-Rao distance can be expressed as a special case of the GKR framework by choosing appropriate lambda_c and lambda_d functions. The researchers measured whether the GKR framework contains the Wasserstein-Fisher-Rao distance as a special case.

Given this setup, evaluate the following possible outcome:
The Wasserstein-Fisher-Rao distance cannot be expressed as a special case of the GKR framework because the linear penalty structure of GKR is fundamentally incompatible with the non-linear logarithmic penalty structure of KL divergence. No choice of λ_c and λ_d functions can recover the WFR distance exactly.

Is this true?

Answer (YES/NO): YES